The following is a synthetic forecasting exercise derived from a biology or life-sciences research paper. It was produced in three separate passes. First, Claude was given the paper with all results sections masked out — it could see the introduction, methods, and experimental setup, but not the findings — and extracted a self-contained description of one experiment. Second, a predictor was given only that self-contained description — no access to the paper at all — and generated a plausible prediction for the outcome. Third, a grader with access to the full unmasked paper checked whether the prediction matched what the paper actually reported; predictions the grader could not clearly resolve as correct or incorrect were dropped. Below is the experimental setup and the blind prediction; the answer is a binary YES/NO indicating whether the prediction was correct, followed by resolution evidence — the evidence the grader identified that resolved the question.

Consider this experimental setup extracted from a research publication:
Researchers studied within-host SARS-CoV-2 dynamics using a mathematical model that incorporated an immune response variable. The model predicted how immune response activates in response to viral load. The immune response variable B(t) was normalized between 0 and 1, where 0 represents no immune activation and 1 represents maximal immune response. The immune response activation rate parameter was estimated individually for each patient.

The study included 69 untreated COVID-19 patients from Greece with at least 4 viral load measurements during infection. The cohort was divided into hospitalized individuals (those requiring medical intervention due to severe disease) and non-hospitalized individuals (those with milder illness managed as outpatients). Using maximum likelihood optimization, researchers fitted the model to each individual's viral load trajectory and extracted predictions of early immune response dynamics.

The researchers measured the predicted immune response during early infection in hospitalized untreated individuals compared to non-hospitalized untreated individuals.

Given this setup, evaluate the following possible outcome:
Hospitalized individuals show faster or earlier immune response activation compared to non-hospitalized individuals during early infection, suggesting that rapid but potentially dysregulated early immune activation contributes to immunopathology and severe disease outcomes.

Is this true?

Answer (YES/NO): NO